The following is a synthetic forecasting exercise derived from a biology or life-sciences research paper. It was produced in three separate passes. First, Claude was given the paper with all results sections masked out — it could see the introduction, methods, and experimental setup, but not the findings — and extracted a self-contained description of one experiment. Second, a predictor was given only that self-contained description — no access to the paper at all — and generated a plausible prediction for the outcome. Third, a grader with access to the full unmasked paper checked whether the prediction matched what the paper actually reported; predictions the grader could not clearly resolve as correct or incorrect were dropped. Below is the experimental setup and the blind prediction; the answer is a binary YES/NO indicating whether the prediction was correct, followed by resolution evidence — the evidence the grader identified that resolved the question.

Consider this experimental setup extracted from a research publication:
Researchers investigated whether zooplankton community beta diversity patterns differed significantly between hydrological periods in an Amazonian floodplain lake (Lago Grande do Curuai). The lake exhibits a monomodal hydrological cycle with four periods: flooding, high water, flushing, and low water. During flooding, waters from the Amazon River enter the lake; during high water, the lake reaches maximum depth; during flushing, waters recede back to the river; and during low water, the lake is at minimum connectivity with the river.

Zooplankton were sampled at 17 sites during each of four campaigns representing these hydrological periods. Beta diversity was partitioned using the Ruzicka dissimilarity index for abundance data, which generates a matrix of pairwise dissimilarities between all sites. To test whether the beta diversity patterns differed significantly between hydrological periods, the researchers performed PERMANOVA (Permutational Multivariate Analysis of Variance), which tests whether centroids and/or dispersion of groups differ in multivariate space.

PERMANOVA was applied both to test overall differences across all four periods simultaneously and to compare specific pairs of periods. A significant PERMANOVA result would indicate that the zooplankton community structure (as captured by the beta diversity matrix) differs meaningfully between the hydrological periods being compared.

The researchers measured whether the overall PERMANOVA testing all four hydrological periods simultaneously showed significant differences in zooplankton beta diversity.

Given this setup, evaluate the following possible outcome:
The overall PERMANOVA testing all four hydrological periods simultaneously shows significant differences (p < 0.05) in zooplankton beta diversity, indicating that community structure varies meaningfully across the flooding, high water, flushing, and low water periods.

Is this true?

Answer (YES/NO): YES